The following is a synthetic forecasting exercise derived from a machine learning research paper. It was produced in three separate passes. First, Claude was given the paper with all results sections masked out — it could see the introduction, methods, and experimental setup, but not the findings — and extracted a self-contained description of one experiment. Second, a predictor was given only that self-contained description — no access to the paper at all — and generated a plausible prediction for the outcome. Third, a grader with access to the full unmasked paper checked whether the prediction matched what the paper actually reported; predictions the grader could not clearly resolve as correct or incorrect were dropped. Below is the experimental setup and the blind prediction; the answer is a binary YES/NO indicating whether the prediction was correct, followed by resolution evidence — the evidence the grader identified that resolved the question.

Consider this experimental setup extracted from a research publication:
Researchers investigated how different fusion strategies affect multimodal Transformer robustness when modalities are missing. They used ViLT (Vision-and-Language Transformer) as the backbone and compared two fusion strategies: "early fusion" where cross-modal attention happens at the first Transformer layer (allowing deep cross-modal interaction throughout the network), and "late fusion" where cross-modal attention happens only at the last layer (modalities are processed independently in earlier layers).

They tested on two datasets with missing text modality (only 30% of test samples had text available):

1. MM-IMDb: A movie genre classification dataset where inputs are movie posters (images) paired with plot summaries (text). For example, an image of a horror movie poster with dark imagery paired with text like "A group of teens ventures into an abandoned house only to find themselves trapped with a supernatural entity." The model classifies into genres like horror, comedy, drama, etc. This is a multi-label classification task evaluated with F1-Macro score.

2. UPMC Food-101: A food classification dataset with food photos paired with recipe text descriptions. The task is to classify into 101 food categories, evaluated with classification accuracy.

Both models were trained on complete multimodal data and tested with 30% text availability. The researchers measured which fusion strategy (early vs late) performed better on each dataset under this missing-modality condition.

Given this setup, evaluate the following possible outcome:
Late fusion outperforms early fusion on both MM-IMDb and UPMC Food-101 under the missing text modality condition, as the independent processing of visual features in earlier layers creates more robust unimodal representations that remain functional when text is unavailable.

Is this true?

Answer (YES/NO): NO